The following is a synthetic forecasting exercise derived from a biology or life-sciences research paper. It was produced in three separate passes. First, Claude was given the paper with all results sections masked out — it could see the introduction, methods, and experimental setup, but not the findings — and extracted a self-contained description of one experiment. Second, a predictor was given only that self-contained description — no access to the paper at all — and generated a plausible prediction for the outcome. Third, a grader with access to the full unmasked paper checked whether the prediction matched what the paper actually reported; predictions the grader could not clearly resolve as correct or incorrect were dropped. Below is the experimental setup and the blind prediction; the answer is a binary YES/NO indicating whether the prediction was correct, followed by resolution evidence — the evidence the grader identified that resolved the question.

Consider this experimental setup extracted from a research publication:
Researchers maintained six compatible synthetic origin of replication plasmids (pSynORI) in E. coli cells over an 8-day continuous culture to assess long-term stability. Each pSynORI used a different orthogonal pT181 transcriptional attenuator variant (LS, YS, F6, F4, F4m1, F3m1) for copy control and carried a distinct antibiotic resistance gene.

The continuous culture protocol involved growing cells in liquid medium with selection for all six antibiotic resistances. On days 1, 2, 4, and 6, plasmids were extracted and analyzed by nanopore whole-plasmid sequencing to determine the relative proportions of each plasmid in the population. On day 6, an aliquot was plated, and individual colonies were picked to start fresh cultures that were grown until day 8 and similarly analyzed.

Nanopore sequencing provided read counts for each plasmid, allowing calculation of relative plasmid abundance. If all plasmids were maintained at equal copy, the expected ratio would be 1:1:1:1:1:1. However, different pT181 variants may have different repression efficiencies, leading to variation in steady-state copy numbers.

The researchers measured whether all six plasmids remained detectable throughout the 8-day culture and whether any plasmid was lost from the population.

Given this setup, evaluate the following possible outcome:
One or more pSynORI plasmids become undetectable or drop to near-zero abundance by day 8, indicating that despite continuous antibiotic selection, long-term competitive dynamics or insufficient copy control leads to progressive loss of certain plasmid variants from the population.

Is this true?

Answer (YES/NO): NO